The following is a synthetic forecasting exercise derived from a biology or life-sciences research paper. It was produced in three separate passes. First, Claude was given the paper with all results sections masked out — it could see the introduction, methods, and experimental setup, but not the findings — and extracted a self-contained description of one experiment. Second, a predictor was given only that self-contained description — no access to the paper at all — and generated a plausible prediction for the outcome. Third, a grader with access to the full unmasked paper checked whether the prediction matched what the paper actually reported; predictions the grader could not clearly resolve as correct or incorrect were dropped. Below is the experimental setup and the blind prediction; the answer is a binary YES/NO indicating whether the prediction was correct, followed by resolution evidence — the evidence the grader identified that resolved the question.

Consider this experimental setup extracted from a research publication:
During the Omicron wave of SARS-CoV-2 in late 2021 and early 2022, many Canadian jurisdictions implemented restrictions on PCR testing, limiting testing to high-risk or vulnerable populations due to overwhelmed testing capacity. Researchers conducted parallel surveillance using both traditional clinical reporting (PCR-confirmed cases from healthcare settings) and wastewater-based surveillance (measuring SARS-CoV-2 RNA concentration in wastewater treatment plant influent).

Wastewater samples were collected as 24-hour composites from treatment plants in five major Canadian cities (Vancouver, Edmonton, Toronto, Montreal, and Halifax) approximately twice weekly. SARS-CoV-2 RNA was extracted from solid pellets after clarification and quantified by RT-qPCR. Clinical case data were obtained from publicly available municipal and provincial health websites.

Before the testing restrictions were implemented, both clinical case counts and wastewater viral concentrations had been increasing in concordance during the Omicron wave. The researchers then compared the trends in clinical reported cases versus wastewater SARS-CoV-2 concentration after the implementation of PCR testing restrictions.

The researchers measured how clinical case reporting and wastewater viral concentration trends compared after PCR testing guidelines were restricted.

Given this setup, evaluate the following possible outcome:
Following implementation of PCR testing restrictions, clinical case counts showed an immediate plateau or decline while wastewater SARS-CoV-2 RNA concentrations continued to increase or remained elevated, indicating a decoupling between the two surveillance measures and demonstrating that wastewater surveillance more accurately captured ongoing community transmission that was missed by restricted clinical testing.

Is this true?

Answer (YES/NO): YES